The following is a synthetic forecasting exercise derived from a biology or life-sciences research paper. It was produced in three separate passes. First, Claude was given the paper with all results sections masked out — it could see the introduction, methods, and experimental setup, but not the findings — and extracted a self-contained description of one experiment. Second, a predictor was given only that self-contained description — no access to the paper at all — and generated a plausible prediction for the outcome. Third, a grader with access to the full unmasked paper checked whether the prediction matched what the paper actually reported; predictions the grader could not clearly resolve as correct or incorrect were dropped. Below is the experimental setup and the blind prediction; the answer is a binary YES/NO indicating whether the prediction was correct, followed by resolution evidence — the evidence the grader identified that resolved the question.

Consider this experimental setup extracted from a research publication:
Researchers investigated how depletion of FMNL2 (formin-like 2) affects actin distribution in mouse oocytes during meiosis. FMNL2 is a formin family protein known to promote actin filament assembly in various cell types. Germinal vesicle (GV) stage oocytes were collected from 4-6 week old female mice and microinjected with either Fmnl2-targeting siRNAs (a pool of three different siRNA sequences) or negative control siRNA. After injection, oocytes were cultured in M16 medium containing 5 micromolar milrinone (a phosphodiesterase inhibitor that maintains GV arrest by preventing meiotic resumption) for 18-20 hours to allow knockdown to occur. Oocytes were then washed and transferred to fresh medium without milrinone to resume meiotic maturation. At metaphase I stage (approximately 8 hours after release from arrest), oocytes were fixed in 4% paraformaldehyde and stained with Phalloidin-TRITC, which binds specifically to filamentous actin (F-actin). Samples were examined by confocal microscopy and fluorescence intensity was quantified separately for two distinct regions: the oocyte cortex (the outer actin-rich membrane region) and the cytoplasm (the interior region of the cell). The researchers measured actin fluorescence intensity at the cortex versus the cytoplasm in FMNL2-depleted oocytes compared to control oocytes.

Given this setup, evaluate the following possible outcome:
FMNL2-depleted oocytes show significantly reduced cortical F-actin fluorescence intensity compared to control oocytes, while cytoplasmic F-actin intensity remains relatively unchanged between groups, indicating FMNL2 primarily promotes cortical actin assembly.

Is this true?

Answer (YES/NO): NO